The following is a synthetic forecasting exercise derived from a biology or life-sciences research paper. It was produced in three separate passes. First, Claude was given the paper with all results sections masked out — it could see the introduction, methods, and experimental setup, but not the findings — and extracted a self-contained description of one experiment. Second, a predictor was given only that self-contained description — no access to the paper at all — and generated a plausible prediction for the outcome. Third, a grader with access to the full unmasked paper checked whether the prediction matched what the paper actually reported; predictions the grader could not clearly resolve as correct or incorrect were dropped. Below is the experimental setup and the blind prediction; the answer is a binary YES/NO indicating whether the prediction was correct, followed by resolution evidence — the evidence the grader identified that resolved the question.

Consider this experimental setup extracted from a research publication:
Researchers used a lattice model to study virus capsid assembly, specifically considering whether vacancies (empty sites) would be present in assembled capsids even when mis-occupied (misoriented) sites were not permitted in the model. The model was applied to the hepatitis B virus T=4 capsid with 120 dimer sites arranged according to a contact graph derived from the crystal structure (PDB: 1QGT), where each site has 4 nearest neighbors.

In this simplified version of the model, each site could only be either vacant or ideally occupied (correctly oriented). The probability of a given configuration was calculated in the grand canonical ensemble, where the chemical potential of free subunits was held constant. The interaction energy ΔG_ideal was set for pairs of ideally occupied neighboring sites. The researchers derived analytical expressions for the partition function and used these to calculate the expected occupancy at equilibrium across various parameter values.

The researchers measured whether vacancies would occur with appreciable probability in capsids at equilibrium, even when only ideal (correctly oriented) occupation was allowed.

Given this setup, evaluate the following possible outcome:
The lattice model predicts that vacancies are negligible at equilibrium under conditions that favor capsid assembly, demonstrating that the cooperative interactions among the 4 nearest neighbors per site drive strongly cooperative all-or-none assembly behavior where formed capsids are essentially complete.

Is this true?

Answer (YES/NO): NO